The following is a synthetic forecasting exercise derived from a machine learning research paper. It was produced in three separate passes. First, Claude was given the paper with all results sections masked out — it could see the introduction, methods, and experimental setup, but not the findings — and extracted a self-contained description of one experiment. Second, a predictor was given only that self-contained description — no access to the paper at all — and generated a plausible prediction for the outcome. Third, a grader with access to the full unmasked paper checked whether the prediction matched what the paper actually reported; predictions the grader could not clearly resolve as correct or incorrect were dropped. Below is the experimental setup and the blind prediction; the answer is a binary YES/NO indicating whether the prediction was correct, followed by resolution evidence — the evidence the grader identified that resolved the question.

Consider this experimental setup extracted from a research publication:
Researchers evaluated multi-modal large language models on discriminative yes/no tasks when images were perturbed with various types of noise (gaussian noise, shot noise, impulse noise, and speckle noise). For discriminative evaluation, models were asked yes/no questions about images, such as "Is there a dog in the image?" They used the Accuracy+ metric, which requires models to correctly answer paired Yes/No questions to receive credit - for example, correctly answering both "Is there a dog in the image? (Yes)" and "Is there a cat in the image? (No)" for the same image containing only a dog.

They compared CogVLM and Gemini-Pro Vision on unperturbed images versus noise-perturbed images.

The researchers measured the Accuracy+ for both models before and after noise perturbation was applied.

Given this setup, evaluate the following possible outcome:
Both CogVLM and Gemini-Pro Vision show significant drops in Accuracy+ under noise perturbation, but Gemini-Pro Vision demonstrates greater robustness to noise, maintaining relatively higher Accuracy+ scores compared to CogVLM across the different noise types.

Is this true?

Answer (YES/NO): NO